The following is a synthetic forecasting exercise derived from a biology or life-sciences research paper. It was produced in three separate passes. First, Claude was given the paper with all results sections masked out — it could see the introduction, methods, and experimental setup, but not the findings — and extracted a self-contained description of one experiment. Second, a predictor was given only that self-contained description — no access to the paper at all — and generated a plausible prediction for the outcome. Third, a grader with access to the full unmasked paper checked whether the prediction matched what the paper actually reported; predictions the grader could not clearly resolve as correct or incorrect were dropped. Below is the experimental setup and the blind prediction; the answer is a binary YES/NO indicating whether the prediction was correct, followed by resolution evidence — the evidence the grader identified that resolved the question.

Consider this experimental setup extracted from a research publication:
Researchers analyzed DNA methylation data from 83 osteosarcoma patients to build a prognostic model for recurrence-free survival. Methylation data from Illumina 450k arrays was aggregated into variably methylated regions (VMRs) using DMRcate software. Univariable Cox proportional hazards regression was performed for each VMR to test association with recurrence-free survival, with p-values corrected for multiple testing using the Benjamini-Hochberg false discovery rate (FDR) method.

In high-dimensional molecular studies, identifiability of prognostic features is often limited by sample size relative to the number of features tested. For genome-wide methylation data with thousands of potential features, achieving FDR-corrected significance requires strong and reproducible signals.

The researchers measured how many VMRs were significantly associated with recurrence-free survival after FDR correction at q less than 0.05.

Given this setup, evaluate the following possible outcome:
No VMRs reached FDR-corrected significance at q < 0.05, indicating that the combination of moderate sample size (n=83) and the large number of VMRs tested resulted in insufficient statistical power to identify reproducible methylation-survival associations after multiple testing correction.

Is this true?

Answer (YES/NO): NO